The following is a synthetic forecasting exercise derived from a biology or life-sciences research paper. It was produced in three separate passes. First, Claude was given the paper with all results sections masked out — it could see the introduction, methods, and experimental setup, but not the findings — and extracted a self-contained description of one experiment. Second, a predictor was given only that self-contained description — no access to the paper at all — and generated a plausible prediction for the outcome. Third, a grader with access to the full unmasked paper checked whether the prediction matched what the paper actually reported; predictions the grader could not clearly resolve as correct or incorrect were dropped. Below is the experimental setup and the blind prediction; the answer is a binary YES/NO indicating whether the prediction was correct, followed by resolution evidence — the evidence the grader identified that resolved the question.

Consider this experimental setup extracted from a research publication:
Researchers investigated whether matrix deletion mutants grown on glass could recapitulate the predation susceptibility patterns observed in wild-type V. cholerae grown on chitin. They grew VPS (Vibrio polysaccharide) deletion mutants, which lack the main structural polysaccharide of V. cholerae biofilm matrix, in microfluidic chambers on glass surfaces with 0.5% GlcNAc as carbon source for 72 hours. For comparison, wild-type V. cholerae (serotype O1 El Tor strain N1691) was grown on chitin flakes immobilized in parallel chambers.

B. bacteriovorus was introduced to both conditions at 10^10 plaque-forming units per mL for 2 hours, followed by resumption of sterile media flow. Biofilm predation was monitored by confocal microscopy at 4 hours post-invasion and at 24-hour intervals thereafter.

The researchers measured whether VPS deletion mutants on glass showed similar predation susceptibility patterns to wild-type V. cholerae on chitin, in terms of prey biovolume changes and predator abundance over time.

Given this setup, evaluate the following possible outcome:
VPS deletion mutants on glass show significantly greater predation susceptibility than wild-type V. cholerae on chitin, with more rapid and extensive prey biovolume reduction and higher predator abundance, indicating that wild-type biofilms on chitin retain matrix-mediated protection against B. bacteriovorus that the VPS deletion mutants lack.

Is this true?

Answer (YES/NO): NO